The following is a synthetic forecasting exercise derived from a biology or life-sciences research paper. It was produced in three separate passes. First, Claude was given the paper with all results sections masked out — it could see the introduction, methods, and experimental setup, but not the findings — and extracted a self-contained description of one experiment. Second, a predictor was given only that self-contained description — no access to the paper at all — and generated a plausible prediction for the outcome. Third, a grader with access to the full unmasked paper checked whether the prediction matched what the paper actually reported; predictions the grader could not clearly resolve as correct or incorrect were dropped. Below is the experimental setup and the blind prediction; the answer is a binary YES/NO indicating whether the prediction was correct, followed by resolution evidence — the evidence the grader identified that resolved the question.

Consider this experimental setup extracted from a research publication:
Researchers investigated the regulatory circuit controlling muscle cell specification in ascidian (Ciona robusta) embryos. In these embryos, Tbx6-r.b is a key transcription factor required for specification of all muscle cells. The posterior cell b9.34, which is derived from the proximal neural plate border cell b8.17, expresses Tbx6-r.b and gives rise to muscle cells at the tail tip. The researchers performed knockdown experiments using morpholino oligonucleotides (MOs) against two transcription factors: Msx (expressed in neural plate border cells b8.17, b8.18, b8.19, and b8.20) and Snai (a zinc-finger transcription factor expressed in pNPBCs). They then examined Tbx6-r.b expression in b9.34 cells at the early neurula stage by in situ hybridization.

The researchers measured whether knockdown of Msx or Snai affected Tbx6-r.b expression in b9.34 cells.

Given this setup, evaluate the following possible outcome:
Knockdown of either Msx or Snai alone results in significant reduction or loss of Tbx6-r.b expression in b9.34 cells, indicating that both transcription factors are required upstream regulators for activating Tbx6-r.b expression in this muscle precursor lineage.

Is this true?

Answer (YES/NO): NO